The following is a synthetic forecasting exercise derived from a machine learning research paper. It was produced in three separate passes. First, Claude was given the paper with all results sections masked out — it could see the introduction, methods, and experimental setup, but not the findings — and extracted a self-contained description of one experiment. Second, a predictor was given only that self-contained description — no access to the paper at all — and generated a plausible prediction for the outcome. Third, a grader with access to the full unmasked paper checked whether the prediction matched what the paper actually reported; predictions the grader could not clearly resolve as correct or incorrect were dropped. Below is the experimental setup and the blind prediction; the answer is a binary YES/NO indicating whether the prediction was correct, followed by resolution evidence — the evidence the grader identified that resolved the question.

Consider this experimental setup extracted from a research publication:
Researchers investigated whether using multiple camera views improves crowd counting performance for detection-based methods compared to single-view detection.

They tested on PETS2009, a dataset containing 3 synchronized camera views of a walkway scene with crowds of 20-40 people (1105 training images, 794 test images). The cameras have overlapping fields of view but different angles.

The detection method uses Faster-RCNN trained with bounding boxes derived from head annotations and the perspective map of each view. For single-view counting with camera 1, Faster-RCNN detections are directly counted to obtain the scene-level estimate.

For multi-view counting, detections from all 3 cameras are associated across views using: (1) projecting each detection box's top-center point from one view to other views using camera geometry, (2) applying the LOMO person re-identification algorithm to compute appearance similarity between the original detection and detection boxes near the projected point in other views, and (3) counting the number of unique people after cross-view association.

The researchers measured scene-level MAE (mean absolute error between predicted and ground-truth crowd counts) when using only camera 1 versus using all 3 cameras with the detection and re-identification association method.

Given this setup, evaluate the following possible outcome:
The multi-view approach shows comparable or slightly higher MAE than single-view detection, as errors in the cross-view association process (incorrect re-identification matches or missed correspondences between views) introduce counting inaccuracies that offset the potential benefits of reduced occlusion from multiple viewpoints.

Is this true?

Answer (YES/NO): NO